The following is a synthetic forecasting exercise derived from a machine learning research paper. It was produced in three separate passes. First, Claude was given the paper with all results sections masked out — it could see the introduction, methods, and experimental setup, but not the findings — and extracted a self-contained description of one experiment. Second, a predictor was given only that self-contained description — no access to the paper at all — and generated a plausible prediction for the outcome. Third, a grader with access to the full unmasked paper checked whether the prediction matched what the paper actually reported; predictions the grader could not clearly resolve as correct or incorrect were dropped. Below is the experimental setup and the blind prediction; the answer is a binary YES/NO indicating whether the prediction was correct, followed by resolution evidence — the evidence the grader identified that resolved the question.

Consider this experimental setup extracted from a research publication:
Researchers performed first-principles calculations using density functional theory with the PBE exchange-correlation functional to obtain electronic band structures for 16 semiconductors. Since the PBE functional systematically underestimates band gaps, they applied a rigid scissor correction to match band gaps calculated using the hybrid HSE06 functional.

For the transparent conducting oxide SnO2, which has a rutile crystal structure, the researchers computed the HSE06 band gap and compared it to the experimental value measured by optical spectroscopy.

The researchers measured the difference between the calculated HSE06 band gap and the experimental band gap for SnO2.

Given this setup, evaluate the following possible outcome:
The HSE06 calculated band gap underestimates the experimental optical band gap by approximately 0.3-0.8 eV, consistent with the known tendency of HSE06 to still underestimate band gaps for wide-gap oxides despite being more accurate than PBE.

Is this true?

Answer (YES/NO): YES